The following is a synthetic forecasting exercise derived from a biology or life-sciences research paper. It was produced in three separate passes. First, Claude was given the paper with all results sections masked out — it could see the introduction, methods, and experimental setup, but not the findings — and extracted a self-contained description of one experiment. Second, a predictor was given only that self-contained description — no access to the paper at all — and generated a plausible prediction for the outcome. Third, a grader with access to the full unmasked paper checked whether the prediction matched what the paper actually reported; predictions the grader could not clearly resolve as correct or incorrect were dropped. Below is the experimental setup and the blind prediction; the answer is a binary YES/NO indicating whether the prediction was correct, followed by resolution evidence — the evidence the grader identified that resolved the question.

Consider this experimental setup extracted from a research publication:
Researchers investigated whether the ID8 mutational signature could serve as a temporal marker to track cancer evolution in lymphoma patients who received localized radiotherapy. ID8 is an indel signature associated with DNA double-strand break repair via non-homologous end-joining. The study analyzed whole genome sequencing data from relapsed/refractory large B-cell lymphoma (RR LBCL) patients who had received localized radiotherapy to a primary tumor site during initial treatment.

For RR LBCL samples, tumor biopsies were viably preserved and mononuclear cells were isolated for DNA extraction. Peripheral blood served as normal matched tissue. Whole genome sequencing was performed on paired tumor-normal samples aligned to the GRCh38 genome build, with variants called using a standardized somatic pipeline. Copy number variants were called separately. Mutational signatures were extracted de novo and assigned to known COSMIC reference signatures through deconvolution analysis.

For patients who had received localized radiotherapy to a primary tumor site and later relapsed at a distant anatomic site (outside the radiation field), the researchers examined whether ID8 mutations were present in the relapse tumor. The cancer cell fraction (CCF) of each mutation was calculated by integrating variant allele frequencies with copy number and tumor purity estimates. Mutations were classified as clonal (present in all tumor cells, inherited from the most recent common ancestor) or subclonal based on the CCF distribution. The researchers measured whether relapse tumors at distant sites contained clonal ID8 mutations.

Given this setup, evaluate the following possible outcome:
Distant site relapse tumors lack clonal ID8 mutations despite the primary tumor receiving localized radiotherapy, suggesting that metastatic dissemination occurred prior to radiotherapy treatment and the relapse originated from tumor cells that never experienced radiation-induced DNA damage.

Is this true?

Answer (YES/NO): NO